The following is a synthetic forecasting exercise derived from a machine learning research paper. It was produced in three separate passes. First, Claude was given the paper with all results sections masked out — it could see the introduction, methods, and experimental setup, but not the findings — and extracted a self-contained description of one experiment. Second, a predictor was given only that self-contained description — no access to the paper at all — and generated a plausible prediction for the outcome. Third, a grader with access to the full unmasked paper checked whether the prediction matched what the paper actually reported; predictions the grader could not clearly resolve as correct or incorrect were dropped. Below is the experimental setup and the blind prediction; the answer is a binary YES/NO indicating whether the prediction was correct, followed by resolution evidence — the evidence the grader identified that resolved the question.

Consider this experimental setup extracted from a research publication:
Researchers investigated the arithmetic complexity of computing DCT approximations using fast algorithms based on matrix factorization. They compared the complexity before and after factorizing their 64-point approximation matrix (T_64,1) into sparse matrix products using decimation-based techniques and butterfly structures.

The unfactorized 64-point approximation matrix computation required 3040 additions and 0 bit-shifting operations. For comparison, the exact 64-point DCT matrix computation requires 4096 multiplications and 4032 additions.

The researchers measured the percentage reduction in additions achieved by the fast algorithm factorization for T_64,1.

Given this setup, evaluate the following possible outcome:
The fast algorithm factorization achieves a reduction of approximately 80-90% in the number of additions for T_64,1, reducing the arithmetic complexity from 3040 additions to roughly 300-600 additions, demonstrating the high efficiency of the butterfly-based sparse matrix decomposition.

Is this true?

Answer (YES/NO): NO